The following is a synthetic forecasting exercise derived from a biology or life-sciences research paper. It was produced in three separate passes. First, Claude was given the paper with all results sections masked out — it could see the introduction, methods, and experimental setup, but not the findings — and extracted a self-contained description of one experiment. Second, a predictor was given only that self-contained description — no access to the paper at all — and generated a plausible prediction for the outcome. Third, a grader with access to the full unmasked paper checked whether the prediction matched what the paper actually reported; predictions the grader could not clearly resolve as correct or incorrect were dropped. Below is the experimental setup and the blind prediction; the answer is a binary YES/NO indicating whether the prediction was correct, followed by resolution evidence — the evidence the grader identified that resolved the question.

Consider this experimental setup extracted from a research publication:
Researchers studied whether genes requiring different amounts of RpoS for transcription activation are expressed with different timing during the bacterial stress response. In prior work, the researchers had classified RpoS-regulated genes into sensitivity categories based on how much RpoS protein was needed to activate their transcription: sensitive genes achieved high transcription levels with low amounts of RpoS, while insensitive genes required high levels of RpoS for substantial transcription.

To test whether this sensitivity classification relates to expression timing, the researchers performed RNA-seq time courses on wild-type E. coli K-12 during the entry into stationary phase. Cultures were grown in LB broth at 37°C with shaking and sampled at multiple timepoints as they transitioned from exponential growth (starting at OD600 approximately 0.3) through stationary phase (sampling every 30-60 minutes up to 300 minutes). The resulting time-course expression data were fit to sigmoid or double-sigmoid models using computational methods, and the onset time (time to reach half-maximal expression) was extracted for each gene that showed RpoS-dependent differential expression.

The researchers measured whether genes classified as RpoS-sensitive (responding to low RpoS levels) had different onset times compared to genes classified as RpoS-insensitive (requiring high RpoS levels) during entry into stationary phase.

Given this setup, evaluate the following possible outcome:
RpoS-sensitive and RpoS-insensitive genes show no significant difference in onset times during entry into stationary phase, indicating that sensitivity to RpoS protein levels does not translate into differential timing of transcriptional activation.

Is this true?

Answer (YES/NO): NO